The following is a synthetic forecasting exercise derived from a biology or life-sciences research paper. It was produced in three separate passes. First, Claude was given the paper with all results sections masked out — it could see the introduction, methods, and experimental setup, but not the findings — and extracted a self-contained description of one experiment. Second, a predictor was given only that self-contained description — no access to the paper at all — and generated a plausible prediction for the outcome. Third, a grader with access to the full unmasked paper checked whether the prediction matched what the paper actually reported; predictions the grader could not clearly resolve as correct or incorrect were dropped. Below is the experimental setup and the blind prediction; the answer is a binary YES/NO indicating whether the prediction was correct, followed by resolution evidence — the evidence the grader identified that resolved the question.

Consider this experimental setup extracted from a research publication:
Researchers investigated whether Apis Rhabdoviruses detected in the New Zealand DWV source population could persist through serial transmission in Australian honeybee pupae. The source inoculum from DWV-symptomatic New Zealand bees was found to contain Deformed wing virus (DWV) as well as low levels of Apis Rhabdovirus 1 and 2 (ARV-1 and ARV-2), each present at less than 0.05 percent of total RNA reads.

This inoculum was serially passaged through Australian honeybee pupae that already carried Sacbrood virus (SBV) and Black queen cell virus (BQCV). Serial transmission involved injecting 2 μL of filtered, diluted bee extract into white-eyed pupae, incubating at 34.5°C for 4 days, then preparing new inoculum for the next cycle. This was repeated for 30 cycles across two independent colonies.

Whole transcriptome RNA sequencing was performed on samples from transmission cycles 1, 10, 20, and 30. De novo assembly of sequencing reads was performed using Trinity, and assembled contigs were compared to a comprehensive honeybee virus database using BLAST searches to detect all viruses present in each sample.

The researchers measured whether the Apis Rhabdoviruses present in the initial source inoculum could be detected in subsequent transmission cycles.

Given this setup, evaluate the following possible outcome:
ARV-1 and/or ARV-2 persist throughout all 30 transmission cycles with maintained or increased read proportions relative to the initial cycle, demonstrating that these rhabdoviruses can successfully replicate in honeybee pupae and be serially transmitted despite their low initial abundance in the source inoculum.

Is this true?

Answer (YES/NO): NO